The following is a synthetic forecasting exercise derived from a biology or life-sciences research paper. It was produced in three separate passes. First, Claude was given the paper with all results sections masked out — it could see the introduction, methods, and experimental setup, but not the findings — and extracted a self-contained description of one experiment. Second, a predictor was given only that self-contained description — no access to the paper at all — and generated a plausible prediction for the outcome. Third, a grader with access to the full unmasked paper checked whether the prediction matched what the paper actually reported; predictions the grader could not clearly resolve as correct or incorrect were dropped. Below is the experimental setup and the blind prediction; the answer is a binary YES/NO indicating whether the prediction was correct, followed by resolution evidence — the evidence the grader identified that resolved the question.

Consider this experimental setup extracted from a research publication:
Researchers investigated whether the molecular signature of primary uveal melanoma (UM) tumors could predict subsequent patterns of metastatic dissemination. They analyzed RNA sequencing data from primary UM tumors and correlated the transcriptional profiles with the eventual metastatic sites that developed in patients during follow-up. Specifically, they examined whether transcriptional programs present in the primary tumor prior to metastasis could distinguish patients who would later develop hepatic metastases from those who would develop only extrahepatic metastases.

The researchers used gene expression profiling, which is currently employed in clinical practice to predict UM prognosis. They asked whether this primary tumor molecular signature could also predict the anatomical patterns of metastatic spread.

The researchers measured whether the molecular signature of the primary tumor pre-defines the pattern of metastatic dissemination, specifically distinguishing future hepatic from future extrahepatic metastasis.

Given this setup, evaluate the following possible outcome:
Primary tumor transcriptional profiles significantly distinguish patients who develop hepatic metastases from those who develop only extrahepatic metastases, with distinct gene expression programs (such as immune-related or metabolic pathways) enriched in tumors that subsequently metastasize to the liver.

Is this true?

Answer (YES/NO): NO